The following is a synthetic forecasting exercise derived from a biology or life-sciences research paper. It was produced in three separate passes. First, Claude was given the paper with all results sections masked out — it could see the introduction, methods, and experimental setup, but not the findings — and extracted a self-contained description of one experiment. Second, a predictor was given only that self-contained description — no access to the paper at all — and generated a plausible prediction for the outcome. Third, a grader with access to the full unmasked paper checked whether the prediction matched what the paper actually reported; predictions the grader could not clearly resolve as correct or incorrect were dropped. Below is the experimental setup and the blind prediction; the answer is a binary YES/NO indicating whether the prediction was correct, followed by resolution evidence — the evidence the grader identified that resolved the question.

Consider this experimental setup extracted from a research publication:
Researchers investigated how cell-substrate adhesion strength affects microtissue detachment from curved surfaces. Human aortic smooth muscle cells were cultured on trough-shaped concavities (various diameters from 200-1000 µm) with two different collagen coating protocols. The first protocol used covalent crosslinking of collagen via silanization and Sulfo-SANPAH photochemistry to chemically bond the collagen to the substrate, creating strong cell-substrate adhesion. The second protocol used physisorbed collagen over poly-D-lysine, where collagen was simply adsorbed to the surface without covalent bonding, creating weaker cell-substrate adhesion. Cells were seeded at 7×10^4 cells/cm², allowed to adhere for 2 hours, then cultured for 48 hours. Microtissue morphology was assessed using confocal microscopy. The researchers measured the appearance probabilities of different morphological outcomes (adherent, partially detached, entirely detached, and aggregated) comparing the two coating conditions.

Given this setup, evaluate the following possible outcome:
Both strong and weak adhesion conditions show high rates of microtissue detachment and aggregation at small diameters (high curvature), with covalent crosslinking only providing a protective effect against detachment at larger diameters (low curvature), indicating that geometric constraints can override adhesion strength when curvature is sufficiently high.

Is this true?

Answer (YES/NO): NO